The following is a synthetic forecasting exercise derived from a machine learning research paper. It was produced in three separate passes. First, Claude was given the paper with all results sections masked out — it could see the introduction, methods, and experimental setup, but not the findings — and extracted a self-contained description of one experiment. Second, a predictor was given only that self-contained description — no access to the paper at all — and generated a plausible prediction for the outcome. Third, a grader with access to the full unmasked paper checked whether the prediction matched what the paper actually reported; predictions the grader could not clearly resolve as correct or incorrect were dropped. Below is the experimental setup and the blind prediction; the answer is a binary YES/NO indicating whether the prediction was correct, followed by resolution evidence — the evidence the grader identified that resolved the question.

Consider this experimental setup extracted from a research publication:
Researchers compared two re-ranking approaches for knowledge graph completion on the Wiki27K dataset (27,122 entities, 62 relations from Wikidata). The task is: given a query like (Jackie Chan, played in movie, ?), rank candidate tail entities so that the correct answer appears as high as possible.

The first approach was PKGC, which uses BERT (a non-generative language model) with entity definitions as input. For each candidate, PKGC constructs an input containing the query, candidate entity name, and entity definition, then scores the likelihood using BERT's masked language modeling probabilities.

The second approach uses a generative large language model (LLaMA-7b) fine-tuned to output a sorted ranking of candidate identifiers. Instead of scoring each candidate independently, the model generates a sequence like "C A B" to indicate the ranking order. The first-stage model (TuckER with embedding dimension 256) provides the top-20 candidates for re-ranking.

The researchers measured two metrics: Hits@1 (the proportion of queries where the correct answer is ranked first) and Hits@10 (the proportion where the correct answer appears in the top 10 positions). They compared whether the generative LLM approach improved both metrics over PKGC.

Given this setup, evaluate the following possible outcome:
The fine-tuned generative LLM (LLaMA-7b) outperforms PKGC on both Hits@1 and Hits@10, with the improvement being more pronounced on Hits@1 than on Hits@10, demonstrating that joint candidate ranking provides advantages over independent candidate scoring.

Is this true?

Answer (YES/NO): NO